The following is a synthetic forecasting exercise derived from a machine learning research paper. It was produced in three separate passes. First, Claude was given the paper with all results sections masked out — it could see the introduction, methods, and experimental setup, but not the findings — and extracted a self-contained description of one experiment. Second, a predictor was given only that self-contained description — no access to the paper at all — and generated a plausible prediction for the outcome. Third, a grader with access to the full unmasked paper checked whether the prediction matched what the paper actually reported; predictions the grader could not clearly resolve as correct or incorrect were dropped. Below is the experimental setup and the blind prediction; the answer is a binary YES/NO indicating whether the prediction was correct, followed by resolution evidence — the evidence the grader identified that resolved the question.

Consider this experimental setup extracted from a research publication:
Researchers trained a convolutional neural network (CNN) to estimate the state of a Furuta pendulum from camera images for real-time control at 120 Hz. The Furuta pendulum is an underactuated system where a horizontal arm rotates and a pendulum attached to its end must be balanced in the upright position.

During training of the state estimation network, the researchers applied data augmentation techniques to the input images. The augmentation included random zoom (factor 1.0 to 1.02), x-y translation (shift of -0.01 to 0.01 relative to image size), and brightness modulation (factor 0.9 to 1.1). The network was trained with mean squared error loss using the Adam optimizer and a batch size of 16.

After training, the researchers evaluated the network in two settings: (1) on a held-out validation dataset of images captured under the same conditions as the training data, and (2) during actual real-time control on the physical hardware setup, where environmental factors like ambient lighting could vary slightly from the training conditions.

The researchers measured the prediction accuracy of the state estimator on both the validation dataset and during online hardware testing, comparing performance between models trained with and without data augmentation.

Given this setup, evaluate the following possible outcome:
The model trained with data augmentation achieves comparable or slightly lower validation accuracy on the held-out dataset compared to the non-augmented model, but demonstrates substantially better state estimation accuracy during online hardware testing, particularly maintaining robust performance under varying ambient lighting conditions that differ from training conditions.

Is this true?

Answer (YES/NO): YES